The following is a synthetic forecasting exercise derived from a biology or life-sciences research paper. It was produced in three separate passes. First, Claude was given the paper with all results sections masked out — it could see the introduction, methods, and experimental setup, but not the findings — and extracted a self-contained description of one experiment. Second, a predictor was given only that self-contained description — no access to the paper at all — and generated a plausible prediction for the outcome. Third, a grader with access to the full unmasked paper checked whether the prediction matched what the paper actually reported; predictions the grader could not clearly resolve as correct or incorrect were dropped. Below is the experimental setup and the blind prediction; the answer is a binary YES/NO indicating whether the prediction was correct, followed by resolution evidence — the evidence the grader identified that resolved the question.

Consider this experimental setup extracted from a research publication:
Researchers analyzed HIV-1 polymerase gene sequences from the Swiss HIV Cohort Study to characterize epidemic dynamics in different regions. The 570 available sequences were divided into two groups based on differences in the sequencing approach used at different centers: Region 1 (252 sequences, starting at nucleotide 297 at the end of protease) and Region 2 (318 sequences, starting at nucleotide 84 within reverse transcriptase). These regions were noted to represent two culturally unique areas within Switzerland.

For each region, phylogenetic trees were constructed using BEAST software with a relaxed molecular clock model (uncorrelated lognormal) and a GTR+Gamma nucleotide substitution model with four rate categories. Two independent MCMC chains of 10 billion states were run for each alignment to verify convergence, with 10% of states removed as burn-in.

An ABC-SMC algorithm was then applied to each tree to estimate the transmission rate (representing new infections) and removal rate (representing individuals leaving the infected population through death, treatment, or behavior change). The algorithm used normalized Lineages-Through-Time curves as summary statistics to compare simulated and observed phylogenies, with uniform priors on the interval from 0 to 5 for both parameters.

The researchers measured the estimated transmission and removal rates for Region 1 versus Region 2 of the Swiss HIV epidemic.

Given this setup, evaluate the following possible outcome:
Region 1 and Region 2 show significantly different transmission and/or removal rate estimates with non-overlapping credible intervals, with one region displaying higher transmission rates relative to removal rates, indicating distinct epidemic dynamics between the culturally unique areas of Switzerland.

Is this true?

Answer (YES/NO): YES